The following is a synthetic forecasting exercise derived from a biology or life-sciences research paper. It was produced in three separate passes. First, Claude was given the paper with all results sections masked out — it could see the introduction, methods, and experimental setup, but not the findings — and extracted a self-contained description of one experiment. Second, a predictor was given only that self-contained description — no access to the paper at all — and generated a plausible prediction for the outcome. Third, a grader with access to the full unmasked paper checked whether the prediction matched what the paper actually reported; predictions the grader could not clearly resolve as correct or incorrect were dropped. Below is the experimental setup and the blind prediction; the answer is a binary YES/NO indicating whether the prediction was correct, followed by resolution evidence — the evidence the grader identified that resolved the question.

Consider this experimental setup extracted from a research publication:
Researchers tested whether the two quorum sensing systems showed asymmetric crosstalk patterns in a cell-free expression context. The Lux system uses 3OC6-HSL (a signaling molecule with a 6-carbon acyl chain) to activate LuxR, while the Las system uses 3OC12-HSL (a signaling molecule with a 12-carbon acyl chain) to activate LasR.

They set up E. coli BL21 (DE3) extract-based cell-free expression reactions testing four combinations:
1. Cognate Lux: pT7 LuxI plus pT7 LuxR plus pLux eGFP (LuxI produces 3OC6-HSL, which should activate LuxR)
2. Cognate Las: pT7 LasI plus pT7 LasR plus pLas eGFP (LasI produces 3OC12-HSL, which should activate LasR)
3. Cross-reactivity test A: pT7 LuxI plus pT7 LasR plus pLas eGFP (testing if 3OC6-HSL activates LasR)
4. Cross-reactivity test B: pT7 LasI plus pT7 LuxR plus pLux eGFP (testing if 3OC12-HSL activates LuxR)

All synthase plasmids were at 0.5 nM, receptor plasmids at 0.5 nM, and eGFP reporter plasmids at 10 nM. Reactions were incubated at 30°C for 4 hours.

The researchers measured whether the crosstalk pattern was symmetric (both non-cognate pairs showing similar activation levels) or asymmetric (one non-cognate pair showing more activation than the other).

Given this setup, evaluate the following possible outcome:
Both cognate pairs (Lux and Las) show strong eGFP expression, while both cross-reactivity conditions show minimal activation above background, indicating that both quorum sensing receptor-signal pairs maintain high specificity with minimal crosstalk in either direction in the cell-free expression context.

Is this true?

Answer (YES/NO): NO